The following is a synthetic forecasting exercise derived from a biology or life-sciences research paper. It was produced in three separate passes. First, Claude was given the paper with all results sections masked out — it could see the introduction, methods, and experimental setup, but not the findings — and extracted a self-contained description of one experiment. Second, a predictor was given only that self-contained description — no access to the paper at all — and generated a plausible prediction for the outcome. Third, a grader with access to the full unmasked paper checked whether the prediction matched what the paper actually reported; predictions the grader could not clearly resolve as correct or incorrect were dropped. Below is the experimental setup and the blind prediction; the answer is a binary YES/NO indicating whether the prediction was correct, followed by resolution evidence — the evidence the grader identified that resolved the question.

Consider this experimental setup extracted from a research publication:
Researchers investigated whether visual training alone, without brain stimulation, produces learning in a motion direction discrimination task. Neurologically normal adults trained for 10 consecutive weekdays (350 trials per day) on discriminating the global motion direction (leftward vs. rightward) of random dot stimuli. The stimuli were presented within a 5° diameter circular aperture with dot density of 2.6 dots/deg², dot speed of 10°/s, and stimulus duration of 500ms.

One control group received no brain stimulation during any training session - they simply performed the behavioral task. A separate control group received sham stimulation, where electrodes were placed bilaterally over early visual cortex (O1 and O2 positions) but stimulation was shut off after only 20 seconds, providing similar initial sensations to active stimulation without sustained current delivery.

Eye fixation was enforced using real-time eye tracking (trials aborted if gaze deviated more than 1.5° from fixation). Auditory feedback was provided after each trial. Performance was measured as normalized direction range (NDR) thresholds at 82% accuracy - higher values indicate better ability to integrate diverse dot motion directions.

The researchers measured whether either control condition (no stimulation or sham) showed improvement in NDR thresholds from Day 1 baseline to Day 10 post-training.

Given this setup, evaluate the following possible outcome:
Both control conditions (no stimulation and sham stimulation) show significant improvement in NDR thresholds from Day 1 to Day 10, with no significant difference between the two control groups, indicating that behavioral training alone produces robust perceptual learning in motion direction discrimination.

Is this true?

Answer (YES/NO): YES